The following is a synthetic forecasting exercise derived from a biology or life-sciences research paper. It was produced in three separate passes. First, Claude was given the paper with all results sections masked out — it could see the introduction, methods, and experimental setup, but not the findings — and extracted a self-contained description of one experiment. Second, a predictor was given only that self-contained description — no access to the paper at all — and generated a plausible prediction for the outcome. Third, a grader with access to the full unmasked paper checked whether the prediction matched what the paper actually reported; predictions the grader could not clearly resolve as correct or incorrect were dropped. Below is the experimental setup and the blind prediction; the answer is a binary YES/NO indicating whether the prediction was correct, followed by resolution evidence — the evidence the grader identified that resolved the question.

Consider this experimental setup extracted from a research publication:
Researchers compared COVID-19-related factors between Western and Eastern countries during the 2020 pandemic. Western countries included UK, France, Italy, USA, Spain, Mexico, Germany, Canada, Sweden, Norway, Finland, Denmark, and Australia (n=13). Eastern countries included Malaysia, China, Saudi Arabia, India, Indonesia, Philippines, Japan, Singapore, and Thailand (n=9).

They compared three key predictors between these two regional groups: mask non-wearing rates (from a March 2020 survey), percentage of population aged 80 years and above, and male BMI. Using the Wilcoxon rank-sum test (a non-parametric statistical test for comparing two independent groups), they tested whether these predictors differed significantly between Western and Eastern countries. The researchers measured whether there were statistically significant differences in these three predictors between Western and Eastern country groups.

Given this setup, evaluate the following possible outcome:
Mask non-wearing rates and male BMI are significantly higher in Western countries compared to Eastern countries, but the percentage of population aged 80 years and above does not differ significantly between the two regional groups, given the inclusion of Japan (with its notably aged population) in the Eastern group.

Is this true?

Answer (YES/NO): NO